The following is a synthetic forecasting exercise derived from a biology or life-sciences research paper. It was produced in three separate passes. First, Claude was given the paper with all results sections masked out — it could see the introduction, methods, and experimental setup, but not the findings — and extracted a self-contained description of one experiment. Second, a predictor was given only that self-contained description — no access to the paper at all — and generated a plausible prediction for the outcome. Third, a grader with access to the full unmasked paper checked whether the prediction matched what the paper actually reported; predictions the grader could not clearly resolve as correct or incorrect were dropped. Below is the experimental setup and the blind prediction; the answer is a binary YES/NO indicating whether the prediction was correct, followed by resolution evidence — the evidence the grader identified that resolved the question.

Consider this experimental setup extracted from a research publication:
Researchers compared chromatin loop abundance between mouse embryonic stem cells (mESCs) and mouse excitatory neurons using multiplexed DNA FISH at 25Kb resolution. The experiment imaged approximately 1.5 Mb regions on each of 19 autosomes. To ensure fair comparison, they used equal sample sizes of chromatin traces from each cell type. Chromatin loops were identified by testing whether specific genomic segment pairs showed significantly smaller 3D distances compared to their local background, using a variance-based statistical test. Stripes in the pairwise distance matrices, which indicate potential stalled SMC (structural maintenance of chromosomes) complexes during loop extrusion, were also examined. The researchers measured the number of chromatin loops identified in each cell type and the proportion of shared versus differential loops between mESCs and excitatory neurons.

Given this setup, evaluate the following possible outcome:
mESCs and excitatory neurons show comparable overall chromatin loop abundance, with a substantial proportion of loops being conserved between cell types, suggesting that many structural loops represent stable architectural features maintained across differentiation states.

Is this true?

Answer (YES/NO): NO